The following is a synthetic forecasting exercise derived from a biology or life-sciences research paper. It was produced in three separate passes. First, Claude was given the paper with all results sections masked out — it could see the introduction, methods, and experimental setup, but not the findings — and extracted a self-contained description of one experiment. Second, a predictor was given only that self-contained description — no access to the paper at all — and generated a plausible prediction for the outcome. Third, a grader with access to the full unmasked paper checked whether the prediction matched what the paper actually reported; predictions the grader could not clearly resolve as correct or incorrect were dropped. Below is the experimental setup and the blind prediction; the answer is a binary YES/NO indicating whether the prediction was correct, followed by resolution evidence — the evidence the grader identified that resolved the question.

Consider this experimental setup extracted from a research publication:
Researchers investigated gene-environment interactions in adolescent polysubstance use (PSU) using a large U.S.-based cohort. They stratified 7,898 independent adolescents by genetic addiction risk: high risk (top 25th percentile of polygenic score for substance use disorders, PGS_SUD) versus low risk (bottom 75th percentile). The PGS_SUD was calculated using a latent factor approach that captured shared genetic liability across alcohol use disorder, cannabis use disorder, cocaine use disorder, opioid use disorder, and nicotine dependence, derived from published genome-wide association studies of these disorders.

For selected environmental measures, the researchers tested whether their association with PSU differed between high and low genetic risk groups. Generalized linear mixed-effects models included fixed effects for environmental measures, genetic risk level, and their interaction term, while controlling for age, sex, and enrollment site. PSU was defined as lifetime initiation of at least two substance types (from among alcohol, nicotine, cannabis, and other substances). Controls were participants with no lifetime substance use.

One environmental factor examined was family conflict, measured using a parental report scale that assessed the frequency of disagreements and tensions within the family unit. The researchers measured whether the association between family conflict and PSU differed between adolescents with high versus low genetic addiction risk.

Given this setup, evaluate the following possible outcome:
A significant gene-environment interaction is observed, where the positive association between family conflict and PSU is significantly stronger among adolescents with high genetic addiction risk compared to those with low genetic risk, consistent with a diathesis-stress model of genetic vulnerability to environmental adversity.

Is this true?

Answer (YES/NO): NO